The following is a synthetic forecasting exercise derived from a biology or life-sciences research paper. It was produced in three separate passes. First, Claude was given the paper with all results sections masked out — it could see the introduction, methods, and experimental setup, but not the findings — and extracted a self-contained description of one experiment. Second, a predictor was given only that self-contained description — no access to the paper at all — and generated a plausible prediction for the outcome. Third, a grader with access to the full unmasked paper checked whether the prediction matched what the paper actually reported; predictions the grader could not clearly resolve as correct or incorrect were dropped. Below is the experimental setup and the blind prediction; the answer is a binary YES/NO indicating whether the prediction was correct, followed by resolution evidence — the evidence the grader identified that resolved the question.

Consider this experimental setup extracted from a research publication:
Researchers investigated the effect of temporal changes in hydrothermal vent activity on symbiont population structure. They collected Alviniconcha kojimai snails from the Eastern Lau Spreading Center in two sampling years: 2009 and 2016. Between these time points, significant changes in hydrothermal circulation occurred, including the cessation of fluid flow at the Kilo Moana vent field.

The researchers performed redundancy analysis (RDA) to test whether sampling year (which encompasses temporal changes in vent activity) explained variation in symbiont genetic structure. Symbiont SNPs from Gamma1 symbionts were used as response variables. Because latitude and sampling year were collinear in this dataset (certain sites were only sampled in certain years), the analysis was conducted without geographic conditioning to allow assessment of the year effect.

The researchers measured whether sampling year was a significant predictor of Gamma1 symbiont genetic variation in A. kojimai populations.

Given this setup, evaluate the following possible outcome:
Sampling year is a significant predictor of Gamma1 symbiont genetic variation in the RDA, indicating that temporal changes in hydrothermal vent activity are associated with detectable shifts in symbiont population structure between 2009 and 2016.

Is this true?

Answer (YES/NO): YES